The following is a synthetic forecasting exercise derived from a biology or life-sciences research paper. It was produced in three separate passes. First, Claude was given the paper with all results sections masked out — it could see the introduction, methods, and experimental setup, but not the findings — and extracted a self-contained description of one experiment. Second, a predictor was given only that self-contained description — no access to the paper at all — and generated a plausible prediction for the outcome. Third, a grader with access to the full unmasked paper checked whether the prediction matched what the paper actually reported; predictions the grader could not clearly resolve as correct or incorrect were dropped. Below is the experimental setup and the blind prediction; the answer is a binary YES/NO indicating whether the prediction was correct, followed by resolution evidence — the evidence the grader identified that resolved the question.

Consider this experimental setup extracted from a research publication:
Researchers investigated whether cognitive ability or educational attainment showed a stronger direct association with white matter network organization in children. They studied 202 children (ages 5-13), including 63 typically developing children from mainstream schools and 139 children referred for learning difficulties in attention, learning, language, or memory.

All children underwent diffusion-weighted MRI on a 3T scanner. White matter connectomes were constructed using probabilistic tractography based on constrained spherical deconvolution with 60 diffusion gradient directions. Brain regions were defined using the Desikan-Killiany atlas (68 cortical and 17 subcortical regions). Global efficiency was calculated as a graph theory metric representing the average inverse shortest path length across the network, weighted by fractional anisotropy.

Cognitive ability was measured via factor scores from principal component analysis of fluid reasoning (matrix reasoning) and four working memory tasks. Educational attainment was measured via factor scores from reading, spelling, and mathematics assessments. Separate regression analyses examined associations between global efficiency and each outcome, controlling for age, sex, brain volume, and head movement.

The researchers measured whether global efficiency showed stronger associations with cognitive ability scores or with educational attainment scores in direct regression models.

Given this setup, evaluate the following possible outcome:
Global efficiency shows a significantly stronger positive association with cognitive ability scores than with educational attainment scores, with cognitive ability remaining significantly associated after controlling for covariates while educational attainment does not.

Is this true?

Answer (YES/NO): NO